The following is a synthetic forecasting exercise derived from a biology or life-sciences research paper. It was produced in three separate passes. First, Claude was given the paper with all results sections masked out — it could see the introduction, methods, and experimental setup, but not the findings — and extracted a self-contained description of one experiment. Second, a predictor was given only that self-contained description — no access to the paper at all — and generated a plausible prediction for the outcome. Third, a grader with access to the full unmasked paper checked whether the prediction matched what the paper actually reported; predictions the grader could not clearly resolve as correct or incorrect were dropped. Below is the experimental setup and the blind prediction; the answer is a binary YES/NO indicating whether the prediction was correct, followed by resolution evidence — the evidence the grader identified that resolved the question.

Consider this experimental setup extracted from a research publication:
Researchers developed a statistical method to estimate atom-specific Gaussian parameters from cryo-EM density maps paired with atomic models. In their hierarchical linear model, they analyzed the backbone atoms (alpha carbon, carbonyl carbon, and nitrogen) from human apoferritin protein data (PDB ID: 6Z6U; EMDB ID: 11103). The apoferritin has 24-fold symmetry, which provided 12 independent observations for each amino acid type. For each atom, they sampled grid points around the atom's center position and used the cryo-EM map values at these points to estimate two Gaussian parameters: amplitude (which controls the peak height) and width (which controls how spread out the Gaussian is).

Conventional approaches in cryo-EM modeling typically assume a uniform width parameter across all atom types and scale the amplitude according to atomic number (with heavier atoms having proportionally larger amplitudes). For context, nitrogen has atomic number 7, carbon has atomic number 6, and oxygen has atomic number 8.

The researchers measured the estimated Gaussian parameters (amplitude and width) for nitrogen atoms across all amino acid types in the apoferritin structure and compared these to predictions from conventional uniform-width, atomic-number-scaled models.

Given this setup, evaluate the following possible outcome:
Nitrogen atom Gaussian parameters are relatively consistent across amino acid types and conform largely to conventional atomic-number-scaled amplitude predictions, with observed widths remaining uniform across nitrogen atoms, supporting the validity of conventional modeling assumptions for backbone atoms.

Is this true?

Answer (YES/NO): NO